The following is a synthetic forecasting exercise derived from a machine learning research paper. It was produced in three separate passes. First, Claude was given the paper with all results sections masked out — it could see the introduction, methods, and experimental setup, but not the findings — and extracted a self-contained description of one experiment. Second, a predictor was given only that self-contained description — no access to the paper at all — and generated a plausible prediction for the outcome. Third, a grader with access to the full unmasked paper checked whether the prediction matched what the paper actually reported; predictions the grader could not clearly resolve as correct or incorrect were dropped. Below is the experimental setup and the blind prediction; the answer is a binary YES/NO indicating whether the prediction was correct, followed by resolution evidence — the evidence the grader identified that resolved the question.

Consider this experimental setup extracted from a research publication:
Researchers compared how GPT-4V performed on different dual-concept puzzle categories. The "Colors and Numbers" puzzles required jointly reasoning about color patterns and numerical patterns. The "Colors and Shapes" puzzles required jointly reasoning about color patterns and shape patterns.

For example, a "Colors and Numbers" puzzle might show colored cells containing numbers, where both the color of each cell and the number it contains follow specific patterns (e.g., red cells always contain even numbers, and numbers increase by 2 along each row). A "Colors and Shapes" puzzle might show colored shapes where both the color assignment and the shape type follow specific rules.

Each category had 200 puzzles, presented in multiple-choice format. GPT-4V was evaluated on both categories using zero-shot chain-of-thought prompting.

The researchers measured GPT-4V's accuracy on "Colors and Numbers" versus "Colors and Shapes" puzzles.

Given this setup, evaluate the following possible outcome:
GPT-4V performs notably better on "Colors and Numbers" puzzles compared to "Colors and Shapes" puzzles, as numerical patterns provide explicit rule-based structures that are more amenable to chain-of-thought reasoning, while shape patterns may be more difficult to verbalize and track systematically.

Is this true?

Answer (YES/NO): YES